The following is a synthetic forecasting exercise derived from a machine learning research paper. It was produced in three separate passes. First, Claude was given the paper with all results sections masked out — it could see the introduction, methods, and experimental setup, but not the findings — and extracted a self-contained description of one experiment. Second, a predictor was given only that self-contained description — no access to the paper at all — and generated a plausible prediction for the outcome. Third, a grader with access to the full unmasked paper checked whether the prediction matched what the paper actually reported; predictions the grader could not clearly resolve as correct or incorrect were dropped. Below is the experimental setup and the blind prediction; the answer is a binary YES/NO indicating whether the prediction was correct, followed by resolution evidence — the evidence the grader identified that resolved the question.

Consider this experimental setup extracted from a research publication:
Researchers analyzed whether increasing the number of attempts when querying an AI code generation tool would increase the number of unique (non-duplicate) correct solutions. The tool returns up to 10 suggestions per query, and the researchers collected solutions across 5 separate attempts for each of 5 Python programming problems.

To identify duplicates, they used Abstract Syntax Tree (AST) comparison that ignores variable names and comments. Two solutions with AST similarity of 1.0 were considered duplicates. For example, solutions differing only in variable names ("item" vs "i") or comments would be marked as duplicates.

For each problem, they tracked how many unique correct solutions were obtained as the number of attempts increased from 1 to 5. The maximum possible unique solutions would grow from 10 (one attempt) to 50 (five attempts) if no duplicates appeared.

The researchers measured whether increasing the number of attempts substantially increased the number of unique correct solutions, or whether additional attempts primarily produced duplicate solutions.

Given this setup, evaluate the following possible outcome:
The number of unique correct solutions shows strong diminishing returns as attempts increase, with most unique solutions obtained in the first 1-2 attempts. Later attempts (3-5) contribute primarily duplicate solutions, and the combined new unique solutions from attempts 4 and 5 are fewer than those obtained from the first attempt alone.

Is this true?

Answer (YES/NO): YES